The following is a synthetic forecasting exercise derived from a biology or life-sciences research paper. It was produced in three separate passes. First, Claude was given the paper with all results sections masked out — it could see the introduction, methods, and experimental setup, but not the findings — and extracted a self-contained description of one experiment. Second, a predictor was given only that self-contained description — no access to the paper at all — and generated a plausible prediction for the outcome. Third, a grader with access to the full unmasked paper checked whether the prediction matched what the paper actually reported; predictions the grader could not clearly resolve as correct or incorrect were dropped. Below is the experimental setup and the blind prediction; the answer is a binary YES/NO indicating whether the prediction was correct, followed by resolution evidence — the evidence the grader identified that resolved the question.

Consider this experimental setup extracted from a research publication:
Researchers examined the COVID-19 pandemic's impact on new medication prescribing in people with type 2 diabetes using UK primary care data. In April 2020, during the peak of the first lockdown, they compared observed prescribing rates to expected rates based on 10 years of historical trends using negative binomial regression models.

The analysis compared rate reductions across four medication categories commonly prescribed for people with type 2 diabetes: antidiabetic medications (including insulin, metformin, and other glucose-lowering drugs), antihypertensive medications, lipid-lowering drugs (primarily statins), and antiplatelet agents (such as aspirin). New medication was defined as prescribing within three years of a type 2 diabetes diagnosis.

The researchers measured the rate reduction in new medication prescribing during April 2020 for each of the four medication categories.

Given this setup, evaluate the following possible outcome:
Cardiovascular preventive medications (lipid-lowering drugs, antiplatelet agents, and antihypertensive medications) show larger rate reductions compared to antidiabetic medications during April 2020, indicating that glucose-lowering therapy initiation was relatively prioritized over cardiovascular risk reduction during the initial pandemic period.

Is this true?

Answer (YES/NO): NO